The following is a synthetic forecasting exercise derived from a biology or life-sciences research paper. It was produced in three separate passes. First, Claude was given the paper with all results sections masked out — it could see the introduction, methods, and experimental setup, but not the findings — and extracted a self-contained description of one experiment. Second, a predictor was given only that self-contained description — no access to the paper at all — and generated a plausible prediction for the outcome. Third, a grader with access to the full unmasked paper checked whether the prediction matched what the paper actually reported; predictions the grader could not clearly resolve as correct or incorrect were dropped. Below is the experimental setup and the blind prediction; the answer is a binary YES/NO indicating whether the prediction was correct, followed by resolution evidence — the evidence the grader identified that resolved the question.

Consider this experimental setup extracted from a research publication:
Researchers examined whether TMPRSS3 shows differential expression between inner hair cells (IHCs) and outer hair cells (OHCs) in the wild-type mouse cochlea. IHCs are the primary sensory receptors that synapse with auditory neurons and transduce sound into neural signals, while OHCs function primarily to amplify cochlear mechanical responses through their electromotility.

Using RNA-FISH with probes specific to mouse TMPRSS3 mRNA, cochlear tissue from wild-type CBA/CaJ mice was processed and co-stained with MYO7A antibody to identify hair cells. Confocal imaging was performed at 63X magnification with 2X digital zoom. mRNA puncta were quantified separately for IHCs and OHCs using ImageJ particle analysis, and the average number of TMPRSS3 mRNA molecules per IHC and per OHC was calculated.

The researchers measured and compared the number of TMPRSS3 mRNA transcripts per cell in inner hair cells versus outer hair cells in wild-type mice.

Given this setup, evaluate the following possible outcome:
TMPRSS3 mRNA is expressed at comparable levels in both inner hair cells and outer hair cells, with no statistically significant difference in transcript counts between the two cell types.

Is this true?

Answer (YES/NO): NO